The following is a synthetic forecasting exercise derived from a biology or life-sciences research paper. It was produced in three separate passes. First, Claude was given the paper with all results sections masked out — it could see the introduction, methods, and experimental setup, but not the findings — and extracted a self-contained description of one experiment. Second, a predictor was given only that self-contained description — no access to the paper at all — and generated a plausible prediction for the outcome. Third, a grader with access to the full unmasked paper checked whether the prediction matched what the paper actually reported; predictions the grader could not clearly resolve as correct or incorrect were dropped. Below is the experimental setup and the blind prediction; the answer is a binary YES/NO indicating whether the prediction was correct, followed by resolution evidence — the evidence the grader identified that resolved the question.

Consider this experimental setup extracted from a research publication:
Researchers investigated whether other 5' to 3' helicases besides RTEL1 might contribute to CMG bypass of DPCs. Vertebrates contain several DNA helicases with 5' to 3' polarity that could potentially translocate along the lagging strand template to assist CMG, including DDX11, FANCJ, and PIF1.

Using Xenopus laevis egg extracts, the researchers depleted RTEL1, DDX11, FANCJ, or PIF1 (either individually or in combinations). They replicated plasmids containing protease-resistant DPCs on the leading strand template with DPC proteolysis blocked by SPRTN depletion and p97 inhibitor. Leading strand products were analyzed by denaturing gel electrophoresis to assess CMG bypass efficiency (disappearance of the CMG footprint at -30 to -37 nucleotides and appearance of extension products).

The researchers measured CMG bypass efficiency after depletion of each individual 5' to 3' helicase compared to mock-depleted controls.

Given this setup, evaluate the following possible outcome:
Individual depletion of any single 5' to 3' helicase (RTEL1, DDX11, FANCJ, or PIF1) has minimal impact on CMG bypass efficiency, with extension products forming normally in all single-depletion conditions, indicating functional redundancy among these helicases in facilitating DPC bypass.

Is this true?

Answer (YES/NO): NO